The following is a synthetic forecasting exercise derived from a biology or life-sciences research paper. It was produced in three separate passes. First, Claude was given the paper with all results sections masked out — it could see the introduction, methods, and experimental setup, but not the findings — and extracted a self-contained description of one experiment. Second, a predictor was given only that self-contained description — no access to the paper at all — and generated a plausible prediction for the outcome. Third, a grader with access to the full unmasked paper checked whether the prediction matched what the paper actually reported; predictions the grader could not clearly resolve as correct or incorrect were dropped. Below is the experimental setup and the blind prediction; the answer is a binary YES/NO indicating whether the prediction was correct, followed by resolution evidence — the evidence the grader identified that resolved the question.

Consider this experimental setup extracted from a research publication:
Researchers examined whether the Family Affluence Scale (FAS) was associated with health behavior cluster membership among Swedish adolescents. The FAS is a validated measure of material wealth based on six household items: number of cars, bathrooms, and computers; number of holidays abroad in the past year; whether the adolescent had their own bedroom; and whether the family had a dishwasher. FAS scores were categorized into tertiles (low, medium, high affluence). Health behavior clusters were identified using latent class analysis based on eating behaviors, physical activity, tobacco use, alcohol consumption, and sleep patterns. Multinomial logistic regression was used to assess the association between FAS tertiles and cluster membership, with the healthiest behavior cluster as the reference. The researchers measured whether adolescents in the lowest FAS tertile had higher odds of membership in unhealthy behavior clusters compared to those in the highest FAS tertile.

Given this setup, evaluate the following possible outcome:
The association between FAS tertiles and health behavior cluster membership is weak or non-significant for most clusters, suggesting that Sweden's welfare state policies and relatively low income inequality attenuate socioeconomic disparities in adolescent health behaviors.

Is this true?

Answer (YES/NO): NO